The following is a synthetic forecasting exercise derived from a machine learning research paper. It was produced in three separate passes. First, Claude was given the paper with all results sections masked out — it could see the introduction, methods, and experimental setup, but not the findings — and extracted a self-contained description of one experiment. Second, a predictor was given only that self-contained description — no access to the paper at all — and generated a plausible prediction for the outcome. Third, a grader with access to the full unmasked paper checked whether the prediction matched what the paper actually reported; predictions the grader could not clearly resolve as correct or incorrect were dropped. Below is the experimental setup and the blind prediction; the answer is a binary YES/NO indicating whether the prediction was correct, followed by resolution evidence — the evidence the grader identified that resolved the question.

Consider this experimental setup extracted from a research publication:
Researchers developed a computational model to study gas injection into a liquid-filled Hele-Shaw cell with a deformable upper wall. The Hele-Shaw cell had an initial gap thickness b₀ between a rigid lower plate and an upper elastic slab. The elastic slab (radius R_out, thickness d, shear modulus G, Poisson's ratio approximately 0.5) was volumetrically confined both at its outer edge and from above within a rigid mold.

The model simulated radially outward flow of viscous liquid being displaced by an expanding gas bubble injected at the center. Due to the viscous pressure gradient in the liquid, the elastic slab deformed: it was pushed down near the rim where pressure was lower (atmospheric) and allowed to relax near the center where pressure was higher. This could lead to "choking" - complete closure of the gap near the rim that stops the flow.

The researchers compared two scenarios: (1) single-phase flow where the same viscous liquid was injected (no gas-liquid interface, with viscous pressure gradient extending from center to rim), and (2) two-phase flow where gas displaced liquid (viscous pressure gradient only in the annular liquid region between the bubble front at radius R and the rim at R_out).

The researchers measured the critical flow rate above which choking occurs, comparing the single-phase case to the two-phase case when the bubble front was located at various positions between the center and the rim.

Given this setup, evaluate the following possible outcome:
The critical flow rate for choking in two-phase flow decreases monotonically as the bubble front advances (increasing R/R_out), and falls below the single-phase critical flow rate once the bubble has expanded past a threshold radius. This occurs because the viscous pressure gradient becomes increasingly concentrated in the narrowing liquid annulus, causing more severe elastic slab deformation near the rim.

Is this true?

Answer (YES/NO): NO